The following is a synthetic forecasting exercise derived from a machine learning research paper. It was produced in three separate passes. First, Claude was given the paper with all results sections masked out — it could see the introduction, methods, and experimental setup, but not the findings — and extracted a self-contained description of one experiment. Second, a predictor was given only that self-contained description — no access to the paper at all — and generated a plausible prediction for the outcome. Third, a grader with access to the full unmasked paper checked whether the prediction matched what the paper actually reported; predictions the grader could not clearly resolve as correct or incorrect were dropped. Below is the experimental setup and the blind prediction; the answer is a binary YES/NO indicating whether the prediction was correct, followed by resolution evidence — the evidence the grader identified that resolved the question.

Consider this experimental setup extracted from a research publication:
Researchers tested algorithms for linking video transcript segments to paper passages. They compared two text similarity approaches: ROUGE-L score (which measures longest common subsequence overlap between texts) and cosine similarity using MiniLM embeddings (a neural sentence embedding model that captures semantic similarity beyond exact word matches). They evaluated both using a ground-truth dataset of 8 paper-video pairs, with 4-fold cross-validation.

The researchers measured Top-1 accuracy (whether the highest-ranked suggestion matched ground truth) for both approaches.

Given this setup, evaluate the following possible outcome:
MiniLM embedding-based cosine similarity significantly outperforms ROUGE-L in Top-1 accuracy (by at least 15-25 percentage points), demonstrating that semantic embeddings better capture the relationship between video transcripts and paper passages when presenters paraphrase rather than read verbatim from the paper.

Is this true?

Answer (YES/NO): NO